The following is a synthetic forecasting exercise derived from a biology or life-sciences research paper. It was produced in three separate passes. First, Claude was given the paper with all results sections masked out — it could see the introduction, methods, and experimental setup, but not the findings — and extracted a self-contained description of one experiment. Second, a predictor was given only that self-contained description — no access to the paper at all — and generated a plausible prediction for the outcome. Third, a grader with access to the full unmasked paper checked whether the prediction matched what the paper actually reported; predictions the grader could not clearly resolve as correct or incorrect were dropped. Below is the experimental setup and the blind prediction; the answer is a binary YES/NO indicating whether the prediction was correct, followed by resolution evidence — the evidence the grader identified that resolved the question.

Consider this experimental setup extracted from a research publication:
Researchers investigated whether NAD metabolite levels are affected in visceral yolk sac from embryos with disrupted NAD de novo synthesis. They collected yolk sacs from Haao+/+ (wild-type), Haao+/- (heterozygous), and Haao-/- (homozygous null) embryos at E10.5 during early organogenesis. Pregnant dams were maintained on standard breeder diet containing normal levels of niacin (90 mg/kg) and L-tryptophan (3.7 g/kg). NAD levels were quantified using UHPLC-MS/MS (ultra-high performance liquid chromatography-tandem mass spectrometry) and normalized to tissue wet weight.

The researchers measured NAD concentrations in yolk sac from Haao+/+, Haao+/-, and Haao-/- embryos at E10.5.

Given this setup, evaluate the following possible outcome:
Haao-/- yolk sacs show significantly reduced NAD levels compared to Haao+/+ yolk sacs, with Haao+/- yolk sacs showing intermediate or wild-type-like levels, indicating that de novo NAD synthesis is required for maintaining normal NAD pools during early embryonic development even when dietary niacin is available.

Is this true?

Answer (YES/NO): NO